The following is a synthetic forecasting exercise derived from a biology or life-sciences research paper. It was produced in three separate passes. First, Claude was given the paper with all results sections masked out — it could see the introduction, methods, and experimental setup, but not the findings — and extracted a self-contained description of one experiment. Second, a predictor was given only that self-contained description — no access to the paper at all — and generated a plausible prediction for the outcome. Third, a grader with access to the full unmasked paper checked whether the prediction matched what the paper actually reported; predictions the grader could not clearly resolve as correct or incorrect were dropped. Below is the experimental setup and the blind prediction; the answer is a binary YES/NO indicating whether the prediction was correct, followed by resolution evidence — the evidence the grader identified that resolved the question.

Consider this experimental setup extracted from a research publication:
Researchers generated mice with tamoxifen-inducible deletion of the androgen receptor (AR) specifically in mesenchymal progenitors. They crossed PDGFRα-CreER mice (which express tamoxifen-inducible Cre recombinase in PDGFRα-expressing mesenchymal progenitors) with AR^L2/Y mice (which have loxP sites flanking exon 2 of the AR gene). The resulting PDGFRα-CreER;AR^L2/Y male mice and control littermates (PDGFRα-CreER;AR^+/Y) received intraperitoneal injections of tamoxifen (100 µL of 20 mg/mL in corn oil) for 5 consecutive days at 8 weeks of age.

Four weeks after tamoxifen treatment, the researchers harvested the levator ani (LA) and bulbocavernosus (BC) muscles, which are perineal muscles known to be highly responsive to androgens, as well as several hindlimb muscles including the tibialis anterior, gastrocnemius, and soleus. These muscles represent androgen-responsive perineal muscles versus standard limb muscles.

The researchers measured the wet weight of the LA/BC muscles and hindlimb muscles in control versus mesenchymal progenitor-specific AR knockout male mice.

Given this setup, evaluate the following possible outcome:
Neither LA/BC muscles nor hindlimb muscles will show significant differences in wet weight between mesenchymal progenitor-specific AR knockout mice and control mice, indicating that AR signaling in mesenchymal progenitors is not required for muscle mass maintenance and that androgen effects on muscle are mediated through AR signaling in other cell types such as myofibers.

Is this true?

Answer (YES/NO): NO